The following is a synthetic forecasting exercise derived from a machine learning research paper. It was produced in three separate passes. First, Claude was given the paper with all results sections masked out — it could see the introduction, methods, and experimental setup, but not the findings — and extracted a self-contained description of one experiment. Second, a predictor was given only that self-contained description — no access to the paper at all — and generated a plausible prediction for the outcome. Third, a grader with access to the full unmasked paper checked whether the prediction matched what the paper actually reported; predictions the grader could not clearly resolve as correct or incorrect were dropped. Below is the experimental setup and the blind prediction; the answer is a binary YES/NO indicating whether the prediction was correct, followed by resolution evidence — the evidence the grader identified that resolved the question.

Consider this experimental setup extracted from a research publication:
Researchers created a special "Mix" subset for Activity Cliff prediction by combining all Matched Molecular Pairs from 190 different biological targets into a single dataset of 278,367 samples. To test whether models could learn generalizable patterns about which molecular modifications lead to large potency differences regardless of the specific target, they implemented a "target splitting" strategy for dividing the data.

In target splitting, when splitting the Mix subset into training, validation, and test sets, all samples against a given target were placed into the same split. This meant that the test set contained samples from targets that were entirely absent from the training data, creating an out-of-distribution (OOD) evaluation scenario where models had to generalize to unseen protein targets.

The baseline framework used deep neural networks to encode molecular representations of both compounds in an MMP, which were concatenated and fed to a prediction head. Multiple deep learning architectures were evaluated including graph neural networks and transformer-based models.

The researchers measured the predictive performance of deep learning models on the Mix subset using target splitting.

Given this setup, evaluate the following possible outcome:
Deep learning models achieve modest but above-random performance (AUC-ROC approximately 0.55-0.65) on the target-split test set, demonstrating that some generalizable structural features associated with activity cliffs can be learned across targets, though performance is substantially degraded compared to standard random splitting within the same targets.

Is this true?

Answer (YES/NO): NO